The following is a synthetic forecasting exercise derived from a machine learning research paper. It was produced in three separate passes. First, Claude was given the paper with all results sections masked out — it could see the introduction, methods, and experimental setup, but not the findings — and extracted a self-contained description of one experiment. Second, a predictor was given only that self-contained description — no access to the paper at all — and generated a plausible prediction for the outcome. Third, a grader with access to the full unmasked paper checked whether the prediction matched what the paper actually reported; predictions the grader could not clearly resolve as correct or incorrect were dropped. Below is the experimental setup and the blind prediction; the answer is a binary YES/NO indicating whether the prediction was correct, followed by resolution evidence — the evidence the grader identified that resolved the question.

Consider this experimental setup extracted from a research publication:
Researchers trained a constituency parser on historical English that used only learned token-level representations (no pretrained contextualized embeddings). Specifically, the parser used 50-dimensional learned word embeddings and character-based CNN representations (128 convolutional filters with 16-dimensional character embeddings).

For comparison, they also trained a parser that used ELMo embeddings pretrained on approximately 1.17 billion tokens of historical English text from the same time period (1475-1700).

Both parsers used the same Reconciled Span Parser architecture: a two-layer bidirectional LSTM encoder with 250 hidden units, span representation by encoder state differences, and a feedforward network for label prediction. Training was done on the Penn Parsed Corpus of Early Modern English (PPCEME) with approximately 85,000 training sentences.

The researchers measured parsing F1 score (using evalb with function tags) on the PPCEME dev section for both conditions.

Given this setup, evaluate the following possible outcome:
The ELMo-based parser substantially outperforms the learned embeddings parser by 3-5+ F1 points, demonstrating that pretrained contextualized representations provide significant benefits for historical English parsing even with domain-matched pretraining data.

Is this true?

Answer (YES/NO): YES